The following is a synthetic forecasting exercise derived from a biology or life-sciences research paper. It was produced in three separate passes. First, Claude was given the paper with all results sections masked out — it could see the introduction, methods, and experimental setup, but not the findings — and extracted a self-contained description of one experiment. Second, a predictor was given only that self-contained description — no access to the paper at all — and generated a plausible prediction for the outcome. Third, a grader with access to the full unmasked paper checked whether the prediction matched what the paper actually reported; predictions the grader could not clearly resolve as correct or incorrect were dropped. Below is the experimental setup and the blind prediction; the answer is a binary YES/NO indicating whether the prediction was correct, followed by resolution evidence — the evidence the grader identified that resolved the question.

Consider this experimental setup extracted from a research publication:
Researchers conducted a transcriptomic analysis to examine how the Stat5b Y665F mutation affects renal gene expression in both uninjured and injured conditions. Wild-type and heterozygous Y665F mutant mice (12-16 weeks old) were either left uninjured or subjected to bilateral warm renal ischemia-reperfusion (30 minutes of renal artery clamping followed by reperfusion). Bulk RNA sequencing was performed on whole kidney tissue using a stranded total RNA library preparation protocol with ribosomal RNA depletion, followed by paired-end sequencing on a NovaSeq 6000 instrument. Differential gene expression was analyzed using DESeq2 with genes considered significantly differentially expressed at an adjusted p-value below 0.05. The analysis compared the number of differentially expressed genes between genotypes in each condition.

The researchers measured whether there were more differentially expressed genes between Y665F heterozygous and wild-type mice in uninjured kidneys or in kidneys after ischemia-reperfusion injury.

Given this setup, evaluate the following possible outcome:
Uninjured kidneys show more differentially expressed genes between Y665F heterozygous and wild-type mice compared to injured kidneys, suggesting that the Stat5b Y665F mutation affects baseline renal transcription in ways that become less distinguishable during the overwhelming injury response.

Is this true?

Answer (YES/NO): NO